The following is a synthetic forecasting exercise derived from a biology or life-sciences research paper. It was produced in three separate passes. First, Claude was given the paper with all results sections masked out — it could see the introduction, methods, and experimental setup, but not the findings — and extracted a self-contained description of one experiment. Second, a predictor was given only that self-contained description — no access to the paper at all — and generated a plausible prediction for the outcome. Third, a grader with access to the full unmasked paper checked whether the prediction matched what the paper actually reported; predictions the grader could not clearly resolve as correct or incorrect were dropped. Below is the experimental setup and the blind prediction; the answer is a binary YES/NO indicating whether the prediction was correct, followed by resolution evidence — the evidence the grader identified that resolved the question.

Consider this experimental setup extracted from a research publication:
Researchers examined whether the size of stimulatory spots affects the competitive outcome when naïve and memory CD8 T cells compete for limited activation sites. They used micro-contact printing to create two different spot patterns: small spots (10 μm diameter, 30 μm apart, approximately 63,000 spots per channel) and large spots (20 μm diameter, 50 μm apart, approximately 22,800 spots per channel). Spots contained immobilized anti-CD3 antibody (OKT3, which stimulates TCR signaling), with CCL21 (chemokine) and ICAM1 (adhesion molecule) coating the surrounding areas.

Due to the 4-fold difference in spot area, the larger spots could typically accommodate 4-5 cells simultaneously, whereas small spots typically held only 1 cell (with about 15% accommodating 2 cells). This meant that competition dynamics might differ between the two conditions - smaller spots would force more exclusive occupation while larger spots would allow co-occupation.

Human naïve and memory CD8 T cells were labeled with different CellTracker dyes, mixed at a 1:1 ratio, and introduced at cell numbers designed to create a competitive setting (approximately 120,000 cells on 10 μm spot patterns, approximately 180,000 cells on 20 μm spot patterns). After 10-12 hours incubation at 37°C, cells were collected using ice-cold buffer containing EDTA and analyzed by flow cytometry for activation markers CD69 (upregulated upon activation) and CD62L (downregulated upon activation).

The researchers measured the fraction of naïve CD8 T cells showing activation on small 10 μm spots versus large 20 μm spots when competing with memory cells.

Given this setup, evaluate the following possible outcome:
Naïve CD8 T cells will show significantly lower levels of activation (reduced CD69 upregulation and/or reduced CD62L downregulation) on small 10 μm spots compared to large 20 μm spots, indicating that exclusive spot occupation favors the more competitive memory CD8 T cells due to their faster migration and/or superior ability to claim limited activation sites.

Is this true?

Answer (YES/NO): NO